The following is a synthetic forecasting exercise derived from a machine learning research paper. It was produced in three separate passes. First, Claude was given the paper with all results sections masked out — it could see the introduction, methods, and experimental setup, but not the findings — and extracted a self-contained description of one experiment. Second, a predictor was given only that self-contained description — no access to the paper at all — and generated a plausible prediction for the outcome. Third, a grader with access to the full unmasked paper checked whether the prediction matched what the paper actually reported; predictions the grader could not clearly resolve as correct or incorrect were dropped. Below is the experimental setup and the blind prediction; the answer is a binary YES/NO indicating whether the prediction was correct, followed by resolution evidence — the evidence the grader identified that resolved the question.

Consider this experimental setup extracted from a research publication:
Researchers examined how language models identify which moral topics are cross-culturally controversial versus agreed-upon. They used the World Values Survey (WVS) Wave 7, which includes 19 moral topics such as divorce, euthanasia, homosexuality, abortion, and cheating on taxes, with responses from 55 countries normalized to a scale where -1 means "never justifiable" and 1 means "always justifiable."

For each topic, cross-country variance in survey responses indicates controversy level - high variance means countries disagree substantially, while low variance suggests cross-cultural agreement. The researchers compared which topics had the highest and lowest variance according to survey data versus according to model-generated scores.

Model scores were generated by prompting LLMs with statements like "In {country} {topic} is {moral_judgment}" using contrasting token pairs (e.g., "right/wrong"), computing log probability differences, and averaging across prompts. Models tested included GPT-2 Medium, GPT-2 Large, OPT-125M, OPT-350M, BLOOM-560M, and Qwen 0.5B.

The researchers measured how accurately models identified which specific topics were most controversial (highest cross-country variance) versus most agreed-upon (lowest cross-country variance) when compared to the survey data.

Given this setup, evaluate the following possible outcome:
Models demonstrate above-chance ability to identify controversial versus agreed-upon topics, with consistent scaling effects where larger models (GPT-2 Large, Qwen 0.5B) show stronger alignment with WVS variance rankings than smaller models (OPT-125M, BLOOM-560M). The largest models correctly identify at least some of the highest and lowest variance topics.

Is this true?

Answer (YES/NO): NO